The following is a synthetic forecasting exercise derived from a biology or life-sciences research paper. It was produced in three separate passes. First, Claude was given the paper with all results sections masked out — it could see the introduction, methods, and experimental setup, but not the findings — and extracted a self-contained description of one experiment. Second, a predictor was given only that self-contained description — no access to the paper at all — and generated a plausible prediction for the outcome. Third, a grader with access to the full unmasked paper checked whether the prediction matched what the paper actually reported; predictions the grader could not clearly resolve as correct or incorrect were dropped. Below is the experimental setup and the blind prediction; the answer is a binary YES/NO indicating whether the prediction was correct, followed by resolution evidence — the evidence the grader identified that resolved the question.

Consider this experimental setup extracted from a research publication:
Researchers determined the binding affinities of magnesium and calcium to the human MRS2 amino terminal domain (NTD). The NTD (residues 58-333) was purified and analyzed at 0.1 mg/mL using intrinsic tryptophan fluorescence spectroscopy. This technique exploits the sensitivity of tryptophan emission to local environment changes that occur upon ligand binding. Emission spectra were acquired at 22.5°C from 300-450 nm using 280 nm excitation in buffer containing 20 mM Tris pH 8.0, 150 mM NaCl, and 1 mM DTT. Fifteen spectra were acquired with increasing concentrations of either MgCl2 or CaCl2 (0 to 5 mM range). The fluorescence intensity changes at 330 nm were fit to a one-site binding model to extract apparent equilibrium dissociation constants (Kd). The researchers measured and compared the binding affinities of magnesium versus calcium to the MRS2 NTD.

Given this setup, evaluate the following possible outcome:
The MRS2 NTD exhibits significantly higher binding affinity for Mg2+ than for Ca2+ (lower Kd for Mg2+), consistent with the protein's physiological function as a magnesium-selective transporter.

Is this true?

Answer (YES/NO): YES